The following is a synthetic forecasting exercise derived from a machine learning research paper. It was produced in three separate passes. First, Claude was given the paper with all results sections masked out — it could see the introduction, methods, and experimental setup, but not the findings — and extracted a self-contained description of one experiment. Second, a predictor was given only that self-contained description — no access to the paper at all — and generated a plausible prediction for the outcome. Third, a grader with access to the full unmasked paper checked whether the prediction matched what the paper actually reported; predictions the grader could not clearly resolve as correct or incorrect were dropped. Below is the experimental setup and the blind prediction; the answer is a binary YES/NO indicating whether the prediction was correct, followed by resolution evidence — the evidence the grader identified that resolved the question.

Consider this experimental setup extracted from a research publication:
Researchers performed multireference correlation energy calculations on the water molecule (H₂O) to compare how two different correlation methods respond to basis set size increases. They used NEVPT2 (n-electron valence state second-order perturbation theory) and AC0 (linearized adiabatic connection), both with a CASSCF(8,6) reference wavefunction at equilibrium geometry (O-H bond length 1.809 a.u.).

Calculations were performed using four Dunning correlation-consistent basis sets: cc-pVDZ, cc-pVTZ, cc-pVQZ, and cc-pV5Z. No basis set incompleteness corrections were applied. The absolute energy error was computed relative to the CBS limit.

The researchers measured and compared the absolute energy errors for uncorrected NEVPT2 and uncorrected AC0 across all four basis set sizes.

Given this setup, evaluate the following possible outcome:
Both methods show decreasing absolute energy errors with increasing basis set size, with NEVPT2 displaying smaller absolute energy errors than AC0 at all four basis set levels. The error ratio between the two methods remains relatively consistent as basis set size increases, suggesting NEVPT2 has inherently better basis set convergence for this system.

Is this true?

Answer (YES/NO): YES